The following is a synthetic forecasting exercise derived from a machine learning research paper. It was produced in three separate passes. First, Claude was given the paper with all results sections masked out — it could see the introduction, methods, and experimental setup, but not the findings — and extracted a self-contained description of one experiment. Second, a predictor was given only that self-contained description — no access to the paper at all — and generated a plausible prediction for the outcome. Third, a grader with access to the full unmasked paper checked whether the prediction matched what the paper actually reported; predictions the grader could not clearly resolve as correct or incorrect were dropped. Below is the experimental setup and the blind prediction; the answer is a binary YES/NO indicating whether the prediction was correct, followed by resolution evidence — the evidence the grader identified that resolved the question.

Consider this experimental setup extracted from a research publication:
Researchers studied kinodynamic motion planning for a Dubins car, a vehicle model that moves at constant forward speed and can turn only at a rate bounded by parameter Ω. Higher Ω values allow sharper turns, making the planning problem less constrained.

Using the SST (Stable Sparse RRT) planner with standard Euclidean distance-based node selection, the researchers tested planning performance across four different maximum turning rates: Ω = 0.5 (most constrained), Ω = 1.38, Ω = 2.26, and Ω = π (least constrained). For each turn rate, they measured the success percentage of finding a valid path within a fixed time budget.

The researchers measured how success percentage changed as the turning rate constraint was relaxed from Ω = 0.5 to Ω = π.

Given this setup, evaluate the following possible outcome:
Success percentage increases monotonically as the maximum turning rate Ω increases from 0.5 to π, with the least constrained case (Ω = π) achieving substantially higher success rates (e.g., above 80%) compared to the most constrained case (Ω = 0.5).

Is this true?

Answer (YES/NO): NO